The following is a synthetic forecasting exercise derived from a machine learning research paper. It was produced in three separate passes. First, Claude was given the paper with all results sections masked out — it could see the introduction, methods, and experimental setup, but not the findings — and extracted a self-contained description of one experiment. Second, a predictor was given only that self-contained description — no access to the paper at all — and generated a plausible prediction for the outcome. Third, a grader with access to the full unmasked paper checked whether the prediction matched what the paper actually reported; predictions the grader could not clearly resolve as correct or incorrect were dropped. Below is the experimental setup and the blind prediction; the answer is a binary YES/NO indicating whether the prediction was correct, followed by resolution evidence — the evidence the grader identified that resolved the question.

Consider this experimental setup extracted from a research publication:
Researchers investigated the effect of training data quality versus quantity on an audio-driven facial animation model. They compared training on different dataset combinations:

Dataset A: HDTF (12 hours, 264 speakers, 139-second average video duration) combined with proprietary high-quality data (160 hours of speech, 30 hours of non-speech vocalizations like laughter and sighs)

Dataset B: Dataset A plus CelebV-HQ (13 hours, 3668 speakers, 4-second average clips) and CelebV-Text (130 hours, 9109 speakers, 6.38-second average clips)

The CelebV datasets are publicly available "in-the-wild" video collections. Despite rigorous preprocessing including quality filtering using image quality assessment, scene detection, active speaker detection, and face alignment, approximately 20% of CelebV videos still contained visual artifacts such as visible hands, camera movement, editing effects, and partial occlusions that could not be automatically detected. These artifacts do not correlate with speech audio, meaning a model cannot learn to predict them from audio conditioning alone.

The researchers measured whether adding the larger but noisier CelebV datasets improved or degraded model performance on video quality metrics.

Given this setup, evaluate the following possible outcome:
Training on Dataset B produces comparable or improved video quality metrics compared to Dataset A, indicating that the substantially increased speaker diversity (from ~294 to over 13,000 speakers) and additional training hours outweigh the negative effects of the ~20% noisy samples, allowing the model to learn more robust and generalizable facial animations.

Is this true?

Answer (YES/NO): NO